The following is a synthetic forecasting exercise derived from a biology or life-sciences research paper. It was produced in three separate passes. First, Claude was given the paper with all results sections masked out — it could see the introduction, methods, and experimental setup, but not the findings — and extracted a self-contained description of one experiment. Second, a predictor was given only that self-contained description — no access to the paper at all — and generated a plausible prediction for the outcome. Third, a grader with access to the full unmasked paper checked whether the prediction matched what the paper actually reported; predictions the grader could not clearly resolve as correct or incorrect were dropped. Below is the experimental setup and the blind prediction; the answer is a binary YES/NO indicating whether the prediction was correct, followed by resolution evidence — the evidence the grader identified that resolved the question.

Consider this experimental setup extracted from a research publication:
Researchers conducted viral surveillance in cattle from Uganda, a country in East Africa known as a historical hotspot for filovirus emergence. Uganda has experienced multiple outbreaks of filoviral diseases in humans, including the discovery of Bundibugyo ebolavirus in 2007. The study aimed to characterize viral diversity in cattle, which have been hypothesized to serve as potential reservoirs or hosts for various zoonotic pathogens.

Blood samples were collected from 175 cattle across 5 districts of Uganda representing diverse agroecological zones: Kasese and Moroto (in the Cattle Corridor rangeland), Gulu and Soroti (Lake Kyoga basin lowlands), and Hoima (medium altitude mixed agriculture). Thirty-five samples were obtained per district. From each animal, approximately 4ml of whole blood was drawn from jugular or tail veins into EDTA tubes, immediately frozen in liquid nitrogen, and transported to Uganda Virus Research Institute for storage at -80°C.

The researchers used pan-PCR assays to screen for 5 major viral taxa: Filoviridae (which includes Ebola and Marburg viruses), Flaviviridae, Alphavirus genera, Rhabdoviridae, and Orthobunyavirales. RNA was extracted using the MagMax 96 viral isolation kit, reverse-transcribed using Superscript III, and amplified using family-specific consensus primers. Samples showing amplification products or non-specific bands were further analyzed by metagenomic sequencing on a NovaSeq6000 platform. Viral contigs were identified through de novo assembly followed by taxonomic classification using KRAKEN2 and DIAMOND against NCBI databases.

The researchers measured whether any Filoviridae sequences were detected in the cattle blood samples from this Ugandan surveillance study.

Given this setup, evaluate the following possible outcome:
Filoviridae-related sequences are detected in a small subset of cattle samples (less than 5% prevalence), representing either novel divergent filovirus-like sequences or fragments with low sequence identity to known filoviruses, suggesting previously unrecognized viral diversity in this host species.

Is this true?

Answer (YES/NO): NO